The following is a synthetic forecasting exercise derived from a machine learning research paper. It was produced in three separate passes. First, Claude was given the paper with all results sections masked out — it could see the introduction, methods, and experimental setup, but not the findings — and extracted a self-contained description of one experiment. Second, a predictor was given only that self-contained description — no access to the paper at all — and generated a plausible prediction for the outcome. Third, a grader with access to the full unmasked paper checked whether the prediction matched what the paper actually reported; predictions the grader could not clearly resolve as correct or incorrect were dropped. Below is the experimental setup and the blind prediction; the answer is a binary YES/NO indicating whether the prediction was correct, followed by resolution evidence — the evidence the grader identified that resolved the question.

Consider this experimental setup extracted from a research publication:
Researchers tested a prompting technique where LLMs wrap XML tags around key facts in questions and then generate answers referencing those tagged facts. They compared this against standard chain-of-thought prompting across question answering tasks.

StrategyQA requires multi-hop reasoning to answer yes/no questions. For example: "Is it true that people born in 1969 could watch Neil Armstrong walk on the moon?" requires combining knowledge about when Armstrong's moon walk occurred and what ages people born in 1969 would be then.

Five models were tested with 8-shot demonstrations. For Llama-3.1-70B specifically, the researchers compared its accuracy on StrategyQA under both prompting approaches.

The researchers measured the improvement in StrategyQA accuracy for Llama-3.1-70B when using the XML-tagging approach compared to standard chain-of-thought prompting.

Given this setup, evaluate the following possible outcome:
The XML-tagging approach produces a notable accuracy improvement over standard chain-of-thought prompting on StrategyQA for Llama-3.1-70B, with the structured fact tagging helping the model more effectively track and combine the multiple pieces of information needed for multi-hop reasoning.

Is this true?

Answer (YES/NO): YES